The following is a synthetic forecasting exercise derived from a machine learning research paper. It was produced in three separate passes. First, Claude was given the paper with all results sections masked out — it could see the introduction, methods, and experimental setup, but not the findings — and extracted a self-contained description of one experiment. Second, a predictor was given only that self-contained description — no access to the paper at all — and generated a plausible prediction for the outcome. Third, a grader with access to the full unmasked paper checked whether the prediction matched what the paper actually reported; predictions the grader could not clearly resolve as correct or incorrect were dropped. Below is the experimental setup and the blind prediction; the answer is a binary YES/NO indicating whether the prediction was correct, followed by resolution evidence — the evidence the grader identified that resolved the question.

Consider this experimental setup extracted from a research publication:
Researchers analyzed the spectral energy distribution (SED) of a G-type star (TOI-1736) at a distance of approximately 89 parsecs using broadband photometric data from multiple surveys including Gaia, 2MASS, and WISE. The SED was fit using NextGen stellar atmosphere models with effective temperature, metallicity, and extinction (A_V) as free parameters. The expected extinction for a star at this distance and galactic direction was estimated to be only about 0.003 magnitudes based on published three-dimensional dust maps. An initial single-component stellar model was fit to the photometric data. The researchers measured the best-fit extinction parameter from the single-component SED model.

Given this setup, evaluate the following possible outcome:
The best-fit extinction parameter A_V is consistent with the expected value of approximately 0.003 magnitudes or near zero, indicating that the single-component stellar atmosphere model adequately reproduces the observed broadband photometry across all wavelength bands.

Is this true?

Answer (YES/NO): NO